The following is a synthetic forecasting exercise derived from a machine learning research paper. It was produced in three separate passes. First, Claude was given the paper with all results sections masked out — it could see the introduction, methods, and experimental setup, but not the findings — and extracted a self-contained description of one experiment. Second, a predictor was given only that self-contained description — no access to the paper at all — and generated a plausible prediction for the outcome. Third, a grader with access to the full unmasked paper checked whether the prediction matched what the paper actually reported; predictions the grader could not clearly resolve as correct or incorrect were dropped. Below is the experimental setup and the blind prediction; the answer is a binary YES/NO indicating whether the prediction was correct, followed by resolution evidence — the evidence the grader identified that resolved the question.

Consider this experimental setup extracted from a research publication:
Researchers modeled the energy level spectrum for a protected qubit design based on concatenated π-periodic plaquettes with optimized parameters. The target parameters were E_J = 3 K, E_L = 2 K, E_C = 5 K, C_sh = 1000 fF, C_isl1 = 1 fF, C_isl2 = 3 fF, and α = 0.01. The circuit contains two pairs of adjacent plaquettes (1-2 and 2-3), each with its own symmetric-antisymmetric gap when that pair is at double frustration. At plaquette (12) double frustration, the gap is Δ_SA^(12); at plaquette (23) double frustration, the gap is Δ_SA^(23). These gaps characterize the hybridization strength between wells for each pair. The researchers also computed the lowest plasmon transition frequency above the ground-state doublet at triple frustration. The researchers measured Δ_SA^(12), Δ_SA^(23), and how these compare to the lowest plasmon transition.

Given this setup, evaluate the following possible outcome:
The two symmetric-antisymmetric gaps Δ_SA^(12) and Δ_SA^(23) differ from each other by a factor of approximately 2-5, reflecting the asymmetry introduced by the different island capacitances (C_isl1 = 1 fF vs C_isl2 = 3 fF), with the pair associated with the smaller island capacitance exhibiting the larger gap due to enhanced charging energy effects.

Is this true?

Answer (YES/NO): NO